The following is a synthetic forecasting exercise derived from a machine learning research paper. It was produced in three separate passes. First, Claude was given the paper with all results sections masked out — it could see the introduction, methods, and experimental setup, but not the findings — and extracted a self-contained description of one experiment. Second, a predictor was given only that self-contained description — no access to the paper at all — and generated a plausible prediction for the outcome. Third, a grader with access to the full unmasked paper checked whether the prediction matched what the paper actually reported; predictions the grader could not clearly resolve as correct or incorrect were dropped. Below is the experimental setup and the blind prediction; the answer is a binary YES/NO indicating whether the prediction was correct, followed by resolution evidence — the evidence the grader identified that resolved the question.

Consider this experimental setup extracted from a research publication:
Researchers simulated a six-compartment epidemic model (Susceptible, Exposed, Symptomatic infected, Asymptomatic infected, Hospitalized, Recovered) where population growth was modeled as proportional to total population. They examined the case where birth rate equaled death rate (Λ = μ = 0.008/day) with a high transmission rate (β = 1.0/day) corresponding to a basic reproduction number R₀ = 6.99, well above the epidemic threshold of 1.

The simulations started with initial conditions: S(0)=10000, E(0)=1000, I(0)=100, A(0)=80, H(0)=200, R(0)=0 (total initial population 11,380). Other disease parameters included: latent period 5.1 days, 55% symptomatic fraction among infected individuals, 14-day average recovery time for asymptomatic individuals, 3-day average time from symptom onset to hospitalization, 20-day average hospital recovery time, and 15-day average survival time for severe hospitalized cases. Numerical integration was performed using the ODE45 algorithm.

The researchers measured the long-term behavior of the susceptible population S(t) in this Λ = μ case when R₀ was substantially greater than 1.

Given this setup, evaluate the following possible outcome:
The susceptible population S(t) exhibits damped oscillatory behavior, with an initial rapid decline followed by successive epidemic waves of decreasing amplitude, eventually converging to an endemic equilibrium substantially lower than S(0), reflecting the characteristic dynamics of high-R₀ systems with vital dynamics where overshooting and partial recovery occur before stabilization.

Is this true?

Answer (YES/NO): NO